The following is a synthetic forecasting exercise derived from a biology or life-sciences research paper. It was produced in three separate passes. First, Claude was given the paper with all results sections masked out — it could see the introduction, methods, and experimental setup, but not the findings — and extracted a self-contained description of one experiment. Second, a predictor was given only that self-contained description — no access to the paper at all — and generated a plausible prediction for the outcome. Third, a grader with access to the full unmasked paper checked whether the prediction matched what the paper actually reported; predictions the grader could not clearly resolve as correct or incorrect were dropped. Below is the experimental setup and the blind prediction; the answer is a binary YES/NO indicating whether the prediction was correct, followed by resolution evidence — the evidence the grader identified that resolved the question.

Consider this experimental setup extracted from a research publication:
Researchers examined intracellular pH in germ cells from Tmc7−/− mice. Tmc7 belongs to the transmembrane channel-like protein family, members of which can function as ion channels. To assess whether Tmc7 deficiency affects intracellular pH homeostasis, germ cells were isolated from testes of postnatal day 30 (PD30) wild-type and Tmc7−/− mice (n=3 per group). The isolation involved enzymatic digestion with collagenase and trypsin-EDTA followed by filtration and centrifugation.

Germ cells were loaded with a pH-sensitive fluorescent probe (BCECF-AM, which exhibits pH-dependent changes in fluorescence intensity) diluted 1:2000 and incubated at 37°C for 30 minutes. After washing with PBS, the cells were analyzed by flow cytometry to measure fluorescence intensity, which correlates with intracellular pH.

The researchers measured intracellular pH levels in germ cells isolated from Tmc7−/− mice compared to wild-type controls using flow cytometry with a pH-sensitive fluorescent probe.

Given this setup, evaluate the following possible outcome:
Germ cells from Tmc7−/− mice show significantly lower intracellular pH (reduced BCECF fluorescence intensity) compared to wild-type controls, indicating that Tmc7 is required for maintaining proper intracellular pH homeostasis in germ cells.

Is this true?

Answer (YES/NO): NO